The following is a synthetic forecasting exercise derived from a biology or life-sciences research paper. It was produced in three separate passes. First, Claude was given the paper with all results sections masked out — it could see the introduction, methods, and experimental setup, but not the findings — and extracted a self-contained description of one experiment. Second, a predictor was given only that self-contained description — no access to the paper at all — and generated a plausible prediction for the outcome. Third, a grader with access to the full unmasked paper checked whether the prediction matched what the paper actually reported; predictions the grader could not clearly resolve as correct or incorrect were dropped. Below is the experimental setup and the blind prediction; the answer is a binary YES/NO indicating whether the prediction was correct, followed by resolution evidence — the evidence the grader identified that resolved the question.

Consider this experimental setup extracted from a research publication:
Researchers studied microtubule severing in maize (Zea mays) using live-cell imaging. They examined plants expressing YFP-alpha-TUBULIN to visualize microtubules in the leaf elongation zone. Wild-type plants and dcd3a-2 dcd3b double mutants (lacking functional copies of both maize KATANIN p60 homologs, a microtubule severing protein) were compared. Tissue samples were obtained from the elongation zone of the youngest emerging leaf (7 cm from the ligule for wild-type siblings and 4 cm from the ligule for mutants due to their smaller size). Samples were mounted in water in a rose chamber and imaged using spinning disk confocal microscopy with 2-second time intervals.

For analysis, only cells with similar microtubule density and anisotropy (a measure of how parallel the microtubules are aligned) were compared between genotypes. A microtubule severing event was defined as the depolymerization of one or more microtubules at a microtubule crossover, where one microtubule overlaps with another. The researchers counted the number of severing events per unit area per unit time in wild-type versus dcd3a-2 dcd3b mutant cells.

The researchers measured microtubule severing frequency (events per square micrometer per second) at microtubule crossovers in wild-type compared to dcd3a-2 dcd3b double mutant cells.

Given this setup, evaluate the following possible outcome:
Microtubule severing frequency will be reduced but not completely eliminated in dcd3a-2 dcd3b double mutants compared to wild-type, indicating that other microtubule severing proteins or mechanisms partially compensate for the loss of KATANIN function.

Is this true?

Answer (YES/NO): YES